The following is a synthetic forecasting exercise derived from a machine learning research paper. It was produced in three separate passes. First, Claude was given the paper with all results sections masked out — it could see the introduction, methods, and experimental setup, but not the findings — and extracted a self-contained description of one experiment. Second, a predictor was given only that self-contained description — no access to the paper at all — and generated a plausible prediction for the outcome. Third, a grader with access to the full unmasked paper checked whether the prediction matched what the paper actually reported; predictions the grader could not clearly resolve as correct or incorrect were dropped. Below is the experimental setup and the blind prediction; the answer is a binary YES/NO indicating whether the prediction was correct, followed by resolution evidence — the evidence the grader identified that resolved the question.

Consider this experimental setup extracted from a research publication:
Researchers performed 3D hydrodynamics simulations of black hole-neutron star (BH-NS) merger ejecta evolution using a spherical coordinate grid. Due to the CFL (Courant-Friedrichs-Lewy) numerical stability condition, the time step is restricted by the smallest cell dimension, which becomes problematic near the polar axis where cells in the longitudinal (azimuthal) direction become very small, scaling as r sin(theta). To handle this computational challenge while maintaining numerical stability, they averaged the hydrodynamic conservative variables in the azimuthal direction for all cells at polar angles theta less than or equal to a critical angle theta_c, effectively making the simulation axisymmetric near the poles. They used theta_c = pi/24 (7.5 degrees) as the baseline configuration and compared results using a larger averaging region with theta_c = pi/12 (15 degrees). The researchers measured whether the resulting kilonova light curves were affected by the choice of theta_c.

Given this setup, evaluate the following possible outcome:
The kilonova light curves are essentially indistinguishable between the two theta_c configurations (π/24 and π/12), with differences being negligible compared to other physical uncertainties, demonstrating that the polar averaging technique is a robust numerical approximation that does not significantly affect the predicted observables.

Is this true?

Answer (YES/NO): YES